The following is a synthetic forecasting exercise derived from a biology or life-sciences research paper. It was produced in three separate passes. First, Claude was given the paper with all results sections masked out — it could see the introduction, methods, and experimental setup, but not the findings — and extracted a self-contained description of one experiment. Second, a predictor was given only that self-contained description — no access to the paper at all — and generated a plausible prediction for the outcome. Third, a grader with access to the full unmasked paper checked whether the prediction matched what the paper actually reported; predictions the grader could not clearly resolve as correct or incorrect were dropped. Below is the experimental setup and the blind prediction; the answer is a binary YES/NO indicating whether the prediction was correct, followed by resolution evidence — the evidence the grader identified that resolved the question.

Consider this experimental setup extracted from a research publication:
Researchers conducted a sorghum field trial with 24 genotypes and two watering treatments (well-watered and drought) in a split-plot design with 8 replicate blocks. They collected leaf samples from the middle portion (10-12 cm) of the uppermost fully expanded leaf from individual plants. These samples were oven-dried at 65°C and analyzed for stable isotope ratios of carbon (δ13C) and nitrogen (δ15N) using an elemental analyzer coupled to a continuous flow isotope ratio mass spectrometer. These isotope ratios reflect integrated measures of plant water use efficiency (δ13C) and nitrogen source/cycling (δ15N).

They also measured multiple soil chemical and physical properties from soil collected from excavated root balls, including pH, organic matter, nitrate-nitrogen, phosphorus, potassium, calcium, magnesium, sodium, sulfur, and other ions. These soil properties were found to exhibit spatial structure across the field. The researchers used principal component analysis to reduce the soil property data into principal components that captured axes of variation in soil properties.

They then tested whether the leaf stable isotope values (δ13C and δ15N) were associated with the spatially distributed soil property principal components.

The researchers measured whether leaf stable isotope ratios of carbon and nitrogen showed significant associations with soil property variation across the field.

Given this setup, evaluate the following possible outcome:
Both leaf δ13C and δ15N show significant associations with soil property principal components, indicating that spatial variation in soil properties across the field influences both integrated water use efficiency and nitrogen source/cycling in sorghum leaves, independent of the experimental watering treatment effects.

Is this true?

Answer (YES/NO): NO